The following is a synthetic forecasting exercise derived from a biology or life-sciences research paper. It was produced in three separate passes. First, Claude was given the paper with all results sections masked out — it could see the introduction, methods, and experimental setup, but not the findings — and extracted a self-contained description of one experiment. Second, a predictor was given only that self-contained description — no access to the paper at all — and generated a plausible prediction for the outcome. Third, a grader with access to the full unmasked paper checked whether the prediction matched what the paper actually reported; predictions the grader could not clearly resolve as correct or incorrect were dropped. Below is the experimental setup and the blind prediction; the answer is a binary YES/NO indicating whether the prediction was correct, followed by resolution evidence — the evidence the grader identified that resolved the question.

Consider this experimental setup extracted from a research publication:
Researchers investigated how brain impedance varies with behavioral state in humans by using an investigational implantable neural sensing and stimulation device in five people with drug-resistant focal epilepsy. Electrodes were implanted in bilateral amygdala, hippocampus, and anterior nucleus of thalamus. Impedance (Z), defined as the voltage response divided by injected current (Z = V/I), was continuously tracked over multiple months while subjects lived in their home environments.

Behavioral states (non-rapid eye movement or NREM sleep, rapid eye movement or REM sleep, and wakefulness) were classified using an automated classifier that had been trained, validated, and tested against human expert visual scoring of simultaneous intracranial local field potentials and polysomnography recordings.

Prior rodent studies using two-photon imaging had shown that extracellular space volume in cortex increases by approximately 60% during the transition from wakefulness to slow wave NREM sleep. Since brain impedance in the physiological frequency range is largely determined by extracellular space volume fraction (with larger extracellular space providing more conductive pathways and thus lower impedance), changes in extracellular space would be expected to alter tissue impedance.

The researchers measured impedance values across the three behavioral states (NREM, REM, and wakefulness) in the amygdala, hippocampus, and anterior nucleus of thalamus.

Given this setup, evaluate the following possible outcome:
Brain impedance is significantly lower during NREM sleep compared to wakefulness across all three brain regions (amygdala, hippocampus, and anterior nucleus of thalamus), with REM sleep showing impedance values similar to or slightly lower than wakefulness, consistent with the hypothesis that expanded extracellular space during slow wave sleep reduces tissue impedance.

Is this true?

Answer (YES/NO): NO